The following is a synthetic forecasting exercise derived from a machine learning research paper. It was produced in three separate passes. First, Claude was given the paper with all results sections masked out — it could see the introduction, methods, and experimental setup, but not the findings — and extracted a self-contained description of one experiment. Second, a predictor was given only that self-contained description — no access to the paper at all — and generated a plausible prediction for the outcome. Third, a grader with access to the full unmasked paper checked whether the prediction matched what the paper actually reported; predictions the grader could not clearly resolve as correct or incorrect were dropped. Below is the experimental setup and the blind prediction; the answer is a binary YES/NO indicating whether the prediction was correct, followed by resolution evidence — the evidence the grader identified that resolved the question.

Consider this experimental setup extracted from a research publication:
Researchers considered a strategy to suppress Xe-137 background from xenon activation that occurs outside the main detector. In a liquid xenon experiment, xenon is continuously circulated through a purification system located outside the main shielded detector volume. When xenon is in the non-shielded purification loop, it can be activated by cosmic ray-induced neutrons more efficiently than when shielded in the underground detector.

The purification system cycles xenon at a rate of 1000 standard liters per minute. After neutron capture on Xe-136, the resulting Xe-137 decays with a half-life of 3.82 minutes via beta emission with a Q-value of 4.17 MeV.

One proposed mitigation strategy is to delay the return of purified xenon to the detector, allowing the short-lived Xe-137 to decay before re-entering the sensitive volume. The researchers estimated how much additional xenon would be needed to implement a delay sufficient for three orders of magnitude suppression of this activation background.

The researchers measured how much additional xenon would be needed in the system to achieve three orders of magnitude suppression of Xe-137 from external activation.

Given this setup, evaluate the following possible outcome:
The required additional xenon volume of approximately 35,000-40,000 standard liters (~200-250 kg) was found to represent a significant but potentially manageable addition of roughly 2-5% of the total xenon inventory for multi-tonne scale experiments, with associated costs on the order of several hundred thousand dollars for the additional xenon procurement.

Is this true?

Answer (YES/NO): NO